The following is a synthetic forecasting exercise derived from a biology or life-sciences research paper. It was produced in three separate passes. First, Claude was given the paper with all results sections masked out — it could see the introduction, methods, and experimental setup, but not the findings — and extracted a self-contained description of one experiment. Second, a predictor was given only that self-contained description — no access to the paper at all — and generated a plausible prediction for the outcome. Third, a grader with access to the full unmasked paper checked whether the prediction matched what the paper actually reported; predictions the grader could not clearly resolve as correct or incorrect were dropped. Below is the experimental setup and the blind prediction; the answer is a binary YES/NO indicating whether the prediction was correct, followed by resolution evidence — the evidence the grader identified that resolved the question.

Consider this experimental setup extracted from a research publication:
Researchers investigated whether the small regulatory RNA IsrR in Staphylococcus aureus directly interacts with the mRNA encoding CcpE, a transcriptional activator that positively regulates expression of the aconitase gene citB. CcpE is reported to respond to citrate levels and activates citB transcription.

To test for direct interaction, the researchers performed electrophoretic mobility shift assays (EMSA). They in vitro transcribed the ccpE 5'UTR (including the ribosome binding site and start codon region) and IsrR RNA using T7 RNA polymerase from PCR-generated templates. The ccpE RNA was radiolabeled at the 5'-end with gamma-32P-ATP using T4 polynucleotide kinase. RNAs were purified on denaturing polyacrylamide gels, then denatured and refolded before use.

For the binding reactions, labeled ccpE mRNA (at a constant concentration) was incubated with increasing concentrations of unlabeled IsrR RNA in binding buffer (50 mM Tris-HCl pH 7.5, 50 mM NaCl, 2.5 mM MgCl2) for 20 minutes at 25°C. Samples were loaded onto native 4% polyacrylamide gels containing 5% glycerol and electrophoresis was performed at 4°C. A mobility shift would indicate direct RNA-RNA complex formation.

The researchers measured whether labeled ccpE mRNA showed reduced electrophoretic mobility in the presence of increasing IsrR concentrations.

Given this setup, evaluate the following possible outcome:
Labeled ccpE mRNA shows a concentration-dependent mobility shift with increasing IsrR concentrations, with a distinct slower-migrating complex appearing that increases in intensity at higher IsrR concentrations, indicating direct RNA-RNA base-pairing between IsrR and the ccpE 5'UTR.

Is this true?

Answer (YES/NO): YES